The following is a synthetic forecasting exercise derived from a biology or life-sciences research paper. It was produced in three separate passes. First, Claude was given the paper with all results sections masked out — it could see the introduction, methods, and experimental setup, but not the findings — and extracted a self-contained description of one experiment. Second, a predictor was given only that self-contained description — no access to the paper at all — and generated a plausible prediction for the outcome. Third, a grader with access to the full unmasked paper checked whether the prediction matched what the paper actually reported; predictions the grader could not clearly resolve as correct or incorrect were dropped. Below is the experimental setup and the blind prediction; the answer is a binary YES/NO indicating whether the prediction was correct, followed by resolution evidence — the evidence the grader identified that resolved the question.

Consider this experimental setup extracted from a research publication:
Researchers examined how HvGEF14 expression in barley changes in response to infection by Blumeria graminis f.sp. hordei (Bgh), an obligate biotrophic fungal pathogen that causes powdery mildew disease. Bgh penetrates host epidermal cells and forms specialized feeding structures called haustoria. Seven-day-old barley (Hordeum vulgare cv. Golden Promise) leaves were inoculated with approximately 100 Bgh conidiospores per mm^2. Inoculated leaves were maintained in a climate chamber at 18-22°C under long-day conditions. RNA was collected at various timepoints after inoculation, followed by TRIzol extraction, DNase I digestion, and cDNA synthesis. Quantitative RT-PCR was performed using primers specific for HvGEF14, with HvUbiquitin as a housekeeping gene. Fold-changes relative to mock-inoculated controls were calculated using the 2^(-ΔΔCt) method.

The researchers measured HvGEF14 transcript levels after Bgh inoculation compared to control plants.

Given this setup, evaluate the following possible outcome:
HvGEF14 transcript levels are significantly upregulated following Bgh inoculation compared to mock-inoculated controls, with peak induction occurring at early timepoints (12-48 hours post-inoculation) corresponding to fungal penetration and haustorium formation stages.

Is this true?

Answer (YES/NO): NO